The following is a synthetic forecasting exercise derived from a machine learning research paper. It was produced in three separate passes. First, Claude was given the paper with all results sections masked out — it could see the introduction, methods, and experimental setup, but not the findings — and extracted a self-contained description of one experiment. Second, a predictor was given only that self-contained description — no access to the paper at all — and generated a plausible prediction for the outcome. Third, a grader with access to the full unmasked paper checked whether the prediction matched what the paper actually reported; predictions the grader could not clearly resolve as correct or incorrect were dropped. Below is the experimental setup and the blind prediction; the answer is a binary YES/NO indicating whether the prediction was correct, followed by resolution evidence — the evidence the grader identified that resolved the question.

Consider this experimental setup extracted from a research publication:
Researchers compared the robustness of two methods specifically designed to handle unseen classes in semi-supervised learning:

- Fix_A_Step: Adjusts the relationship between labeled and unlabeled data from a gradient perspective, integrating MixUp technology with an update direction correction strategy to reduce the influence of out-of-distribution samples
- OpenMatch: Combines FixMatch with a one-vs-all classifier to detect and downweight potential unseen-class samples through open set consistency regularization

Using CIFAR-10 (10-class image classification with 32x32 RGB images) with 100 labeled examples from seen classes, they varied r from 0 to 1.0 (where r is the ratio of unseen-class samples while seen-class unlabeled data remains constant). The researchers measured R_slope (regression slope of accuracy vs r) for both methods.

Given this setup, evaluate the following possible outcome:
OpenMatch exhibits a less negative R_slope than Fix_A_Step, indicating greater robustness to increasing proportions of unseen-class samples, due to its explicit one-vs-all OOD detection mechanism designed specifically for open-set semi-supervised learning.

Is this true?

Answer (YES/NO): NO